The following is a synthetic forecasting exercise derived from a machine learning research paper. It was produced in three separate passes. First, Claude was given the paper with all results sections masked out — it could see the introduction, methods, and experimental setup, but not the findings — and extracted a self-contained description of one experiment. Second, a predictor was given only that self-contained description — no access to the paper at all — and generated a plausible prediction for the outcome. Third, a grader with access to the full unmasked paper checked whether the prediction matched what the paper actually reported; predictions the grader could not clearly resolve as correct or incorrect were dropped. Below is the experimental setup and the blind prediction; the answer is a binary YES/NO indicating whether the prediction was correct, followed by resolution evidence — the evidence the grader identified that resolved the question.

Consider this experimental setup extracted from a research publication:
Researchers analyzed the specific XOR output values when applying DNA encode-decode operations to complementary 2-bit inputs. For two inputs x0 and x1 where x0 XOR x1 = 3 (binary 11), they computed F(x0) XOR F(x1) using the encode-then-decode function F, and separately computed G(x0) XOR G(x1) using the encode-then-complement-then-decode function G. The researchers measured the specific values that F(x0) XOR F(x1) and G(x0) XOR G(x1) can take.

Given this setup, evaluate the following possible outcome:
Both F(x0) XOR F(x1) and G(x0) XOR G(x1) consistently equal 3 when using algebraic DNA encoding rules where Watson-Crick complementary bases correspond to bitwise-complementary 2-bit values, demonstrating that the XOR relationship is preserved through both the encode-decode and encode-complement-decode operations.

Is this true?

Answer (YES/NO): NO